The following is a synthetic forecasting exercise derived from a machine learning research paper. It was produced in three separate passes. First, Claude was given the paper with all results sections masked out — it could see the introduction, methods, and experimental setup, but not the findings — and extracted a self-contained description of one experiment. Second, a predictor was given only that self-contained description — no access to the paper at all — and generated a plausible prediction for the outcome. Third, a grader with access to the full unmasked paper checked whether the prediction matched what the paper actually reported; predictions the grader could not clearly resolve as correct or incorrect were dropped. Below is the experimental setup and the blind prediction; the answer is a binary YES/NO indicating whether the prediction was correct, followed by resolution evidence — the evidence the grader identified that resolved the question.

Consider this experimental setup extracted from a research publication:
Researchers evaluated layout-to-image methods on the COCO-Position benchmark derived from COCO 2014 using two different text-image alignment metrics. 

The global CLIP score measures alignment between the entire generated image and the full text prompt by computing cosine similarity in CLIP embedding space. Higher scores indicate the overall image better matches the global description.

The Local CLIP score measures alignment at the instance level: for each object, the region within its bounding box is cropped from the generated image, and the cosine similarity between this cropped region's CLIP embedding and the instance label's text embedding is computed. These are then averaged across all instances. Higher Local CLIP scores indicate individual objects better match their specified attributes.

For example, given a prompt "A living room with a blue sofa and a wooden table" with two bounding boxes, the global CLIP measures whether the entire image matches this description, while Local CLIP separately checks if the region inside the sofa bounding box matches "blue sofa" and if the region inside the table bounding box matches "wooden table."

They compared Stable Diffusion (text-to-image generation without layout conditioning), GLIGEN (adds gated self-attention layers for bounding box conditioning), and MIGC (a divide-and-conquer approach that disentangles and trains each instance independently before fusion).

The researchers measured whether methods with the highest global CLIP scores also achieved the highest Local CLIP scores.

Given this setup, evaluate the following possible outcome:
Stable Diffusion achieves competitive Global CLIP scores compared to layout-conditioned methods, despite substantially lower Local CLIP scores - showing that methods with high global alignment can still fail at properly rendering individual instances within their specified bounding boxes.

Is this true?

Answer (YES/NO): YES